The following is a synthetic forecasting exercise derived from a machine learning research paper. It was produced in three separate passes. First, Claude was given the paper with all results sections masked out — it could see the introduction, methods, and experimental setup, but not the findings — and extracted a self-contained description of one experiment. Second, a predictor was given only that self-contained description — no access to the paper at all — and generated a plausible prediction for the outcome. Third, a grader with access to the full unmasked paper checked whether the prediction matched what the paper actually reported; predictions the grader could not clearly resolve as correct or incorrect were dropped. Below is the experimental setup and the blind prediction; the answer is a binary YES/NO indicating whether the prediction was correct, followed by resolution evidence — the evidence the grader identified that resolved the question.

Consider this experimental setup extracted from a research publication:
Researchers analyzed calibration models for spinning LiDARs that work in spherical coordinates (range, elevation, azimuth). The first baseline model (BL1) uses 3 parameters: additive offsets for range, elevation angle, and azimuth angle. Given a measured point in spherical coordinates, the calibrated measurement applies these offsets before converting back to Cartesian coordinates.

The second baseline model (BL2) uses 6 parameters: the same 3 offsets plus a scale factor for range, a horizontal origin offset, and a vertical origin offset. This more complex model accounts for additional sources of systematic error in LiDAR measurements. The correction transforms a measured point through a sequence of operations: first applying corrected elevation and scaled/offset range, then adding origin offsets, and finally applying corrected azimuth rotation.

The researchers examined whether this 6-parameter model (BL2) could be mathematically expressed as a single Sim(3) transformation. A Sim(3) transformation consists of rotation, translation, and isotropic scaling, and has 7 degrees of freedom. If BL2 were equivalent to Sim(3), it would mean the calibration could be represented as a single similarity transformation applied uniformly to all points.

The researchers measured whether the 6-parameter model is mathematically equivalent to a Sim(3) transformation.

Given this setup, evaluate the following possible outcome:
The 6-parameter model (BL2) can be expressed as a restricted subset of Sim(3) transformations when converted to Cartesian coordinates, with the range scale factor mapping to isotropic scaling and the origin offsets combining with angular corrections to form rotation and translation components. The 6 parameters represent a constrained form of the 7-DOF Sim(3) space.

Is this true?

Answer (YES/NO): NO